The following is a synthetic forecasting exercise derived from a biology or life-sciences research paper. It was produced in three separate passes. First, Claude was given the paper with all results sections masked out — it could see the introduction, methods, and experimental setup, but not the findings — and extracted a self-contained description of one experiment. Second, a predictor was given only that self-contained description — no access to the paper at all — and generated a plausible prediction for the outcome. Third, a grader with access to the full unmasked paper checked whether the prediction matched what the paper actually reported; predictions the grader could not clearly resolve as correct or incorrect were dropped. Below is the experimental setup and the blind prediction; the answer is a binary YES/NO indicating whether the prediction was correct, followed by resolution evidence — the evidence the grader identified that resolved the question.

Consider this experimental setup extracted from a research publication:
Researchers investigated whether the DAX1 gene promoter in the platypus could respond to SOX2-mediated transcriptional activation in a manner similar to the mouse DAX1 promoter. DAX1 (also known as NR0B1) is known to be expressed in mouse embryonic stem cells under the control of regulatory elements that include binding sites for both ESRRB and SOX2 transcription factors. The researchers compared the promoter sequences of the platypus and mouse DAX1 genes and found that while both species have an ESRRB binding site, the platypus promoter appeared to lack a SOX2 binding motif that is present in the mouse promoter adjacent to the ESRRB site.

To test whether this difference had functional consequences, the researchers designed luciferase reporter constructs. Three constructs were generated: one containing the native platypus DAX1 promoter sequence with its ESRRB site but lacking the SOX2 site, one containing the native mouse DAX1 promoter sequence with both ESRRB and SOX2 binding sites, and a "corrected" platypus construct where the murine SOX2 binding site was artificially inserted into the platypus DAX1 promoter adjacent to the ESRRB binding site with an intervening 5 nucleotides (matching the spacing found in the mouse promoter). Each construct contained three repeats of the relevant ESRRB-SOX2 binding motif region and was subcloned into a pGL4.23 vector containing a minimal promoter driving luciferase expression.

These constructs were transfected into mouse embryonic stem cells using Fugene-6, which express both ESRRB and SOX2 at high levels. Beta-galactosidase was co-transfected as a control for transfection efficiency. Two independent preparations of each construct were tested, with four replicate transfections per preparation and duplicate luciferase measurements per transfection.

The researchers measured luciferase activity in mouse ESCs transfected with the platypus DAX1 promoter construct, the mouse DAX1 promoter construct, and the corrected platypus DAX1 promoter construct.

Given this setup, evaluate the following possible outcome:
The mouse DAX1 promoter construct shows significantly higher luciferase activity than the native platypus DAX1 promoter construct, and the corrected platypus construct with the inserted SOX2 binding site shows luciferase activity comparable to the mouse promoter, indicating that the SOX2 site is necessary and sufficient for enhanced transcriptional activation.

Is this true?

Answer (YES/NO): NO